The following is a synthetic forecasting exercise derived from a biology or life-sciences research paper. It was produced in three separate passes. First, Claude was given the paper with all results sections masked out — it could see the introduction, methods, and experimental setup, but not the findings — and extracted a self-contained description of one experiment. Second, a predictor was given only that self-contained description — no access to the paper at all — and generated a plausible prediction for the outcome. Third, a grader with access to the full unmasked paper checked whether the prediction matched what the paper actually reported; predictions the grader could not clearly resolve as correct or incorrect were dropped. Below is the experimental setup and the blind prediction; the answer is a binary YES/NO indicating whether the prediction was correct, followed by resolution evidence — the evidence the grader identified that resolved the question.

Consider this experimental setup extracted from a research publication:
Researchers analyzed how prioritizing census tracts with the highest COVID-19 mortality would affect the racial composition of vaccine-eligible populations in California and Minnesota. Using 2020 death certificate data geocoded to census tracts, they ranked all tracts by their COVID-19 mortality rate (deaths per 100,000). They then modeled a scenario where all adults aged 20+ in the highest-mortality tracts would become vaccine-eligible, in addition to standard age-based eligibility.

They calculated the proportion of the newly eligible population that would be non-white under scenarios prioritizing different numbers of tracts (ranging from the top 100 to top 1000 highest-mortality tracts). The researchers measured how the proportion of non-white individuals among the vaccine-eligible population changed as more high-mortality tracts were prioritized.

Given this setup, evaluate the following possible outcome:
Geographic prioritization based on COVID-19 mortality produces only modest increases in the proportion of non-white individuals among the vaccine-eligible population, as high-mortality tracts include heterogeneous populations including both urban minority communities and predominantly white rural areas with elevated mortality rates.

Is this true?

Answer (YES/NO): NO